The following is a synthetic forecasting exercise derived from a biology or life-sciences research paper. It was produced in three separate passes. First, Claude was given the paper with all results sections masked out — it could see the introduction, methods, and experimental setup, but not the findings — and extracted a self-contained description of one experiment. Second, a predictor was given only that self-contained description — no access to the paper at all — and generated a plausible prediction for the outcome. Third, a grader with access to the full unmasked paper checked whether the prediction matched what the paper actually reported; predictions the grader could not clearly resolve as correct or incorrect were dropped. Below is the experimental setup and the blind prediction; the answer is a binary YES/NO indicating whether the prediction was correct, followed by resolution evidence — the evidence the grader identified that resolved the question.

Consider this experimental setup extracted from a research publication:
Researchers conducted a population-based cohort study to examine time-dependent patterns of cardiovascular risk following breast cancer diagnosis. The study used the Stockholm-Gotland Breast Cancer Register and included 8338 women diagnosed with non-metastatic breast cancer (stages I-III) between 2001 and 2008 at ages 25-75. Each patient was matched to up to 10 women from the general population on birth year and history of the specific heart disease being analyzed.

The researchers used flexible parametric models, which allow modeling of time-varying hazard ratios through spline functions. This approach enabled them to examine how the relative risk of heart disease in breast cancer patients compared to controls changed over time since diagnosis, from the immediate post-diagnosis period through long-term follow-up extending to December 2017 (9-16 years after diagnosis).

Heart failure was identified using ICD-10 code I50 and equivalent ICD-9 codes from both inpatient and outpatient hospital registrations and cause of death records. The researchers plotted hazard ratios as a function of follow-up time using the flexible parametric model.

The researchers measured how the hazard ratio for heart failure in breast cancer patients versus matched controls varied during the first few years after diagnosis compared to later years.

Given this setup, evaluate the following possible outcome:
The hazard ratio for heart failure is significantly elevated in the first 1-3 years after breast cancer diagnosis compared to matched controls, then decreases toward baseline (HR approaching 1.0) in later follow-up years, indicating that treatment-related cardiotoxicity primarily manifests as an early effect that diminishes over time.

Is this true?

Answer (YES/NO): NO